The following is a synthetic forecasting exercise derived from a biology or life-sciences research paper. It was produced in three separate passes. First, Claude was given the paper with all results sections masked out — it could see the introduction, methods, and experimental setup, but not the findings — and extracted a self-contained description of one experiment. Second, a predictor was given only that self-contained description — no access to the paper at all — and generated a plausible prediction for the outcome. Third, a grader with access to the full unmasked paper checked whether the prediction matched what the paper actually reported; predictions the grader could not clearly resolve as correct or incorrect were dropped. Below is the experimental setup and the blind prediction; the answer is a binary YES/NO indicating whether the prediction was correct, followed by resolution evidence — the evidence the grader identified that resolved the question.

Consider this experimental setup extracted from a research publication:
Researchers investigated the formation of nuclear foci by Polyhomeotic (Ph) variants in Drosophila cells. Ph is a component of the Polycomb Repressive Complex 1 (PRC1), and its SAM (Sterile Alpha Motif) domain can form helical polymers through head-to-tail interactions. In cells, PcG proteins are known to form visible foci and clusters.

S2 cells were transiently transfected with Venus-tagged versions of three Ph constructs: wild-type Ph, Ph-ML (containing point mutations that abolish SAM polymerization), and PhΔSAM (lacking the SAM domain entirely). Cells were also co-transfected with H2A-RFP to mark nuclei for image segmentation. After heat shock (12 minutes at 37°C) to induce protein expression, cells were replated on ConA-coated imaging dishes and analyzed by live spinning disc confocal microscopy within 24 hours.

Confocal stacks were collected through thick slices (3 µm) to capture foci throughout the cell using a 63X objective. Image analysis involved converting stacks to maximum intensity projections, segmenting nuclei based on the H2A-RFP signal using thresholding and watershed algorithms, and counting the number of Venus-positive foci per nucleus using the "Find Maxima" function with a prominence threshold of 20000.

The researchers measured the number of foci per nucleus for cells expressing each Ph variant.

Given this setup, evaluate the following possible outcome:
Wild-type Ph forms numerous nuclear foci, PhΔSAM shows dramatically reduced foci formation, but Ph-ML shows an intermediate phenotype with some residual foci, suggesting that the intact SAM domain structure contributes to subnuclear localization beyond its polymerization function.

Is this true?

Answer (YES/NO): YES